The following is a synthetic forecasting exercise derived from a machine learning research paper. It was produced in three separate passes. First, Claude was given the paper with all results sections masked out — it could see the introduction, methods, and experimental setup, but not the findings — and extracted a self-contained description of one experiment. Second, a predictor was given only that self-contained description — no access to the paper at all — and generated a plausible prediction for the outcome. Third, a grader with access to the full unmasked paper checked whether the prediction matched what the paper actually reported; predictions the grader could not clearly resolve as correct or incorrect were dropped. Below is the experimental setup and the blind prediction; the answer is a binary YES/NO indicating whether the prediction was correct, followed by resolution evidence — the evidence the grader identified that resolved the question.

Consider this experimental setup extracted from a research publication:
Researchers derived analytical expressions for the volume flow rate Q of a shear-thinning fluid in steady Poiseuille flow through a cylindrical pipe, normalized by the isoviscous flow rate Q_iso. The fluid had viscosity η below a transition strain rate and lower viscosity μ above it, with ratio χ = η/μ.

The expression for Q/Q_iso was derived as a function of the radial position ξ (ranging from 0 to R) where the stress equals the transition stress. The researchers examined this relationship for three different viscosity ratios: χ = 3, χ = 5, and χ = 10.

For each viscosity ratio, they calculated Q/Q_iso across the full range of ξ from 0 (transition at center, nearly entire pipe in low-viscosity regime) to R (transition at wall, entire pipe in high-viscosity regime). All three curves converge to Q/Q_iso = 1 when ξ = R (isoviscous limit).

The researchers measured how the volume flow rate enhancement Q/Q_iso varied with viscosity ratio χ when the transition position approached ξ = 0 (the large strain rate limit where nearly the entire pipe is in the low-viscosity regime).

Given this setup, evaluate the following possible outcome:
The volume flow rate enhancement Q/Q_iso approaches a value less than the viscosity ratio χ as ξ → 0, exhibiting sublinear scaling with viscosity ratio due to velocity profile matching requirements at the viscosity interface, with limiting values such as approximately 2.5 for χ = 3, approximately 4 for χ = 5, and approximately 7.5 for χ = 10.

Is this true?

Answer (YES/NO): NO